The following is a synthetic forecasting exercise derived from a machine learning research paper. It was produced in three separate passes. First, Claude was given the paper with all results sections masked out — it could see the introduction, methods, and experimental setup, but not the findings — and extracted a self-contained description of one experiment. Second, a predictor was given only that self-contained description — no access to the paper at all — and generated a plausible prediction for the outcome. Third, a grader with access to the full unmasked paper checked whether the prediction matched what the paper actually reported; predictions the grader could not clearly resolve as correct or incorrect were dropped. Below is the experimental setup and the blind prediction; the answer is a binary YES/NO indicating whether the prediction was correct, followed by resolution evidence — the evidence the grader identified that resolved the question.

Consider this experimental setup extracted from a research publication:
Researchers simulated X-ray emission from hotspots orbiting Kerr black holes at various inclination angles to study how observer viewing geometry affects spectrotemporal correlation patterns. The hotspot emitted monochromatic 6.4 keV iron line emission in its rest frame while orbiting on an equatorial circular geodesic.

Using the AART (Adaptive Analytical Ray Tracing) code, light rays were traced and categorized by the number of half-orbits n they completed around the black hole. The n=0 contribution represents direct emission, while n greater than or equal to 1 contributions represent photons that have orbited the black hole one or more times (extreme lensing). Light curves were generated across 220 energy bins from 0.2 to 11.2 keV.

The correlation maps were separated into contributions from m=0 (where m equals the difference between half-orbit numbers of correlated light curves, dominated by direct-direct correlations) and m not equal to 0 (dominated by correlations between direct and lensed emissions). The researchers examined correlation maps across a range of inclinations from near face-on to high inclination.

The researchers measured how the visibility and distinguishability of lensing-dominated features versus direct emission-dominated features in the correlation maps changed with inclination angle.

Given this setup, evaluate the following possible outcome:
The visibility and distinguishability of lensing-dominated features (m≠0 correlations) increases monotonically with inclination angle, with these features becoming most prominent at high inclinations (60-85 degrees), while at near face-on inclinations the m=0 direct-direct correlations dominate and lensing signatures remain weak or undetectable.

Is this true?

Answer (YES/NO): NO